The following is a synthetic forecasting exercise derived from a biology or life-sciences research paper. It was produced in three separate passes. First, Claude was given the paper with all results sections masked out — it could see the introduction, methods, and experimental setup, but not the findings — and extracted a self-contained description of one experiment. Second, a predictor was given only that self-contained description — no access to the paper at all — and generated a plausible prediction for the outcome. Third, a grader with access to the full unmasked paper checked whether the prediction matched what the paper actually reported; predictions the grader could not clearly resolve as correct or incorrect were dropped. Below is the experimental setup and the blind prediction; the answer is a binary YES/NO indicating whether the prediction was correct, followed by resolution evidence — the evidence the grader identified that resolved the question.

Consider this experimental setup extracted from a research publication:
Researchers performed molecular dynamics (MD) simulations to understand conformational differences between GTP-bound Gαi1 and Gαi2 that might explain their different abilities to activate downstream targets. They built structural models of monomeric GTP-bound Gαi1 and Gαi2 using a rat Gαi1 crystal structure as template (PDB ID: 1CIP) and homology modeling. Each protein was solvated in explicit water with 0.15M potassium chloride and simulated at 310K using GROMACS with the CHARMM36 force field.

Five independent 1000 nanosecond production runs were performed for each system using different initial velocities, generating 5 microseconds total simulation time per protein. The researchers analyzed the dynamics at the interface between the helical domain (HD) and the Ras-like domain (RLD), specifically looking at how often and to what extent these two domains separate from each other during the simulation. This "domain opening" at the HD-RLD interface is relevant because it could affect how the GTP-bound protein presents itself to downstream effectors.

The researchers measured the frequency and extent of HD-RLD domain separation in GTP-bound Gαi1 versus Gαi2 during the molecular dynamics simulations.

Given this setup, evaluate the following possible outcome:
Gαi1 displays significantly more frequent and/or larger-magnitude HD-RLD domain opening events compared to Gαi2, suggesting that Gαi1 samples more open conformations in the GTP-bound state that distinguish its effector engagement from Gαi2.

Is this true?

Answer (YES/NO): NO